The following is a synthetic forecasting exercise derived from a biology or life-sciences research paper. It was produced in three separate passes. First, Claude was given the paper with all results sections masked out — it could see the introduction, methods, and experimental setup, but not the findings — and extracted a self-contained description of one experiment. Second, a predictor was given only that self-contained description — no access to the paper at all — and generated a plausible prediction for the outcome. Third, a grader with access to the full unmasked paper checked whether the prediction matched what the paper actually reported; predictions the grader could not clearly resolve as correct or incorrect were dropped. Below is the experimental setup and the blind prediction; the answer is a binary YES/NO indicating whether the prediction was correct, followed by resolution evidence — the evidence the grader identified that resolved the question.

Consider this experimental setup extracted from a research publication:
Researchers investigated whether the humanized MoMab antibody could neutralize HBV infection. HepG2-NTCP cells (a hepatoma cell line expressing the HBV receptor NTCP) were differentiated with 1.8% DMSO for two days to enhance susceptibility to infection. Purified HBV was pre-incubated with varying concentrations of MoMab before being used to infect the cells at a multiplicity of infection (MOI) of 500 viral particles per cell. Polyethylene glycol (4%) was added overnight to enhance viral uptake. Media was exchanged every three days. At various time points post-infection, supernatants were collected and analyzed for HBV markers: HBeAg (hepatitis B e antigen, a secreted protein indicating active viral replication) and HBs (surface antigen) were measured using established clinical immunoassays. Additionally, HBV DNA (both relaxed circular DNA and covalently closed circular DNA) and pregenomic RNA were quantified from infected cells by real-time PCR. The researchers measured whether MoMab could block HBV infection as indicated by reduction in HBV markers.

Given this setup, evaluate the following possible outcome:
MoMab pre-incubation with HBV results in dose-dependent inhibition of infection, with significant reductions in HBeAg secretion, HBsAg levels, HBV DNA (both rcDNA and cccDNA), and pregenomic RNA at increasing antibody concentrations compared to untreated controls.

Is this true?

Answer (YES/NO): YES